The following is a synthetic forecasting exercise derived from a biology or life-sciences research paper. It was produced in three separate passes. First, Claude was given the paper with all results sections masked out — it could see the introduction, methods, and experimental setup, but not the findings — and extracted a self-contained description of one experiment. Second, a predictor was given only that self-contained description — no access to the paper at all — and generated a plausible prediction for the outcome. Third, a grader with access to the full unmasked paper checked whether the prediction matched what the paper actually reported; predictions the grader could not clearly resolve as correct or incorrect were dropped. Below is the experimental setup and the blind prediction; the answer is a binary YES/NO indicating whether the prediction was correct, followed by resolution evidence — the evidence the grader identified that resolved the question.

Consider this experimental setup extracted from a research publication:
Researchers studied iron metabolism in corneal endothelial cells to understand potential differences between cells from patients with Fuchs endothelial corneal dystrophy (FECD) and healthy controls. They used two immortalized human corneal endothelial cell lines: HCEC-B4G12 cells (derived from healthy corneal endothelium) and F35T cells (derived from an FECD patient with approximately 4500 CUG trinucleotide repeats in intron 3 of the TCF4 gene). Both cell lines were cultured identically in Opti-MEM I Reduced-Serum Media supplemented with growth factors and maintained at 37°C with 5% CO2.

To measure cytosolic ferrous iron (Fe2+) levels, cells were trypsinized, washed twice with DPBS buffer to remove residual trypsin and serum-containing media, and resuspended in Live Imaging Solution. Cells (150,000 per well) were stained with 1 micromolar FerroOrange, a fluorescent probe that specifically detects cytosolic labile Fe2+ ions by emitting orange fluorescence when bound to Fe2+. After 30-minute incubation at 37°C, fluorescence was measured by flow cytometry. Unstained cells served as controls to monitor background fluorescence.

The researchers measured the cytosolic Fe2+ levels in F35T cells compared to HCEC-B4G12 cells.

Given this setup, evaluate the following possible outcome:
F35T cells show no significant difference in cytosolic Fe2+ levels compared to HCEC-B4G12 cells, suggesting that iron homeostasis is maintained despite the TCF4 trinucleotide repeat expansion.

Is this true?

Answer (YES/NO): NO